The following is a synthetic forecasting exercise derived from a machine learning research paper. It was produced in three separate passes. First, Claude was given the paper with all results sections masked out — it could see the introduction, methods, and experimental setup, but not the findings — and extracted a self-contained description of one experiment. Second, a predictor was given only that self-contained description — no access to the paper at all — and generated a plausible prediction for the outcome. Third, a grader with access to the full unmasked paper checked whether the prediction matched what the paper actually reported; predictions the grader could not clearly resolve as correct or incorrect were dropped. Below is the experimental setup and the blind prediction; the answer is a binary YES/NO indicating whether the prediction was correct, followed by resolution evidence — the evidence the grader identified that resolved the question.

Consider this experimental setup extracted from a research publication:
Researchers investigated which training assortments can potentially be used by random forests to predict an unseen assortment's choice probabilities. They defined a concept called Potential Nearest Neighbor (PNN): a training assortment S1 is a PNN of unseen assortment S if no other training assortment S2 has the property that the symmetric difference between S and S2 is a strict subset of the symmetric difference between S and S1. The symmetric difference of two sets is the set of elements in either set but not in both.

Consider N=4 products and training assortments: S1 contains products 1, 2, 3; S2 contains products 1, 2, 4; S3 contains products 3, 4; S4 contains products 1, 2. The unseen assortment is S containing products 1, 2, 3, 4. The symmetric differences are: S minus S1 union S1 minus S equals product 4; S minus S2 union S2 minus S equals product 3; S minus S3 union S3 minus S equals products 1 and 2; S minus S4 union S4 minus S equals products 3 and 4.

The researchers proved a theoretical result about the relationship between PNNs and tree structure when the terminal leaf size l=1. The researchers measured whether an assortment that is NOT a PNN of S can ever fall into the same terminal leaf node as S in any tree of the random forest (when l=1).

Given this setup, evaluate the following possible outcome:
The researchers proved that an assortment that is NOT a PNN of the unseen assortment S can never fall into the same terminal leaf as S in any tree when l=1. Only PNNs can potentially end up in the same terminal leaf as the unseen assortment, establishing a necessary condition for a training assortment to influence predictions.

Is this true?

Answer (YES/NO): YES